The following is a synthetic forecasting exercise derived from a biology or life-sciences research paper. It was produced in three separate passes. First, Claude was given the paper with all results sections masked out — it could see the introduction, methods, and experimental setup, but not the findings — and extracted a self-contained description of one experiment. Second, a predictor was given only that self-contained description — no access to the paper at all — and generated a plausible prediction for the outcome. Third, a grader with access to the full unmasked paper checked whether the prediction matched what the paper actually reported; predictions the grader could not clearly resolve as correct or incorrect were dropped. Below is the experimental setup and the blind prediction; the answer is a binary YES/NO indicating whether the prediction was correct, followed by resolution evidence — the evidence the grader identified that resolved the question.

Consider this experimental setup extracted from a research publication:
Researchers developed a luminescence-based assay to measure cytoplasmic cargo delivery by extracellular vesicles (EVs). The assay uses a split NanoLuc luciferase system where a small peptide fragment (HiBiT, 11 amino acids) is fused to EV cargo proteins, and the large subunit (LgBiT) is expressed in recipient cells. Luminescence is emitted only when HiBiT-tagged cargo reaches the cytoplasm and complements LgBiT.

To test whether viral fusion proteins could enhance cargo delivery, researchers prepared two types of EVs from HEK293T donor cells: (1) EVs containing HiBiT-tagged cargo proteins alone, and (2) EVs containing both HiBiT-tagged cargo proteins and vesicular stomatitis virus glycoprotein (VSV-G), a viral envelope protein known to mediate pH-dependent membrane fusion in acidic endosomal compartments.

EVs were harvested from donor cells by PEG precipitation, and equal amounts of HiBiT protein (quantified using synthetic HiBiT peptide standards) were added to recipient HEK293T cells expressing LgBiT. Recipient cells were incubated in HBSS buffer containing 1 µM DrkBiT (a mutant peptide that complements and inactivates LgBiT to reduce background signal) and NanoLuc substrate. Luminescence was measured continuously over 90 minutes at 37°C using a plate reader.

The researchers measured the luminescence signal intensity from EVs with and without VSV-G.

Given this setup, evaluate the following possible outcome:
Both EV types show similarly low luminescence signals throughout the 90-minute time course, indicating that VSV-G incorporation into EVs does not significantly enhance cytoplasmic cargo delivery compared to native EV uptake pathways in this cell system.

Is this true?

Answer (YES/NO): NO